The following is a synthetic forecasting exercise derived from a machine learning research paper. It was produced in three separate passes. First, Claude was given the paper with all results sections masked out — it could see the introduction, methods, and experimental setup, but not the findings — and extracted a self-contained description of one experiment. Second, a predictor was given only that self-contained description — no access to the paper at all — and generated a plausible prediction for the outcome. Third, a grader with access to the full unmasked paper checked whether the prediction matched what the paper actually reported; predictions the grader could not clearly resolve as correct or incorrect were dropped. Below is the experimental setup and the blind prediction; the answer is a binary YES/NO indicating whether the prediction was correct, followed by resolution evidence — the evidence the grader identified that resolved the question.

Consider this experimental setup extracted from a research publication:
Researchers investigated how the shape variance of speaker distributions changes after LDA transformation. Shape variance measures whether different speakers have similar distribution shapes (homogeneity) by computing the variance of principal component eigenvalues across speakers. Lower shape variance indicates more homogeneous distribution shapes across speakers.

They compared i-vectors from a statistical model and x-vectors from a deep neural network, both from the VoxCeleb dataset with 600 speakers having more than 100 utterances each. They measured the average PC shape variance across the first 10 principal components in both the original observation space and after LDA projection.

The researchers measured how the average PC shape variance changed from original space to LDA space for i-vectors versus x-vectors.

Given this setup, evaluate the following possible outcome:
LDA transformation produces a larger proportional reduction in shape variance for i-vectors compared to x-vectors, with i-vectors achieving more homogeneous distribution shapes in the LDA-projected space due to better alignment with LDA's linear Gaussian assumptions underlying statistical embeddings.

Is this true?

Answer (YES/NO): NO